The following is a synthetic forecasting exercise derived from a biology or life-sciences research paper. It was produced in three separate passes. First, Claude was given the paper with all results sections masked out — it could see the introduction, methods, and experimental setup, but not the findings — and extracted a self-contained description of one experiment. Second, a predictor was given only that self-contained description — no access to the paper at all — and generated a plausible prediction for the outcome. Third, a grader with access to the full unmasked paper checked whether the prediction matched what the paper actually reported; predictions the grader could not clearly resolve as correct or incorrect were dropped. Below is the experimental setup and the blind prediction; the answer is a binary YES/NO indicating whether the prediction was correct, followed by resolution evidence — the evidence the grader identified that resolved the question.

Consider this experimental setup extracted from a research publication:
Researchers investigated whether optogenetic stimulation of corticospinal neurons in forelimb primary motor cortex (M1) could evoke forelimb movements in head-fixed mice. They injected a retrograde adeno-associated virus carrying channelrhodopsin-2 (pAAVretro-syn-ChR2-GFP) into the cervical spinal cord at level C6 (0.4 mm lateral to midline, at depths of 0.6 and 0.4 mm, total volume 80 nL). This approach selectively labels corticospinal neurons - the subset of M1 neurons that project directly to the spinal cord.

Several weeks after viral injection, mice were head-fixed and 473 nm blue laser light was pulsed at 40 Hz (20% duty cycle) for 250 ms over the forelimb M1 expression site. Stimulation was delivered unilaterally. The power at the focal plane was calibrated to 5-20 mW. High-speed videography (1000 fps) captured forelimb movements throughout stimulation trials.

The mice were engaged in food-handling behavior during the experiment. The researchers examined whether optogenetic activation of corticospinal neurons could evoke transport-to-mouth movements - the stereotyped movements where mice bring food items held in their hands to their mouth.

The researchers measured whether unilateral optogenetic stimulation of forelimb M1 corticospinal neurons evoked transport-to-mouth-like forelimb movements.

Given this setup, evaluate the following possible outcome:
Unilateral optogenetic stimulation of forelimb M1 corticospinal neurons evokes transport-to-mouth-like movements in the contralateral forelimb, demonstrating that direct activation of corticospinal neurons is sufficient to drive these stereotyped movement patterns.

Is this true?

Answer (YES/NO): YES